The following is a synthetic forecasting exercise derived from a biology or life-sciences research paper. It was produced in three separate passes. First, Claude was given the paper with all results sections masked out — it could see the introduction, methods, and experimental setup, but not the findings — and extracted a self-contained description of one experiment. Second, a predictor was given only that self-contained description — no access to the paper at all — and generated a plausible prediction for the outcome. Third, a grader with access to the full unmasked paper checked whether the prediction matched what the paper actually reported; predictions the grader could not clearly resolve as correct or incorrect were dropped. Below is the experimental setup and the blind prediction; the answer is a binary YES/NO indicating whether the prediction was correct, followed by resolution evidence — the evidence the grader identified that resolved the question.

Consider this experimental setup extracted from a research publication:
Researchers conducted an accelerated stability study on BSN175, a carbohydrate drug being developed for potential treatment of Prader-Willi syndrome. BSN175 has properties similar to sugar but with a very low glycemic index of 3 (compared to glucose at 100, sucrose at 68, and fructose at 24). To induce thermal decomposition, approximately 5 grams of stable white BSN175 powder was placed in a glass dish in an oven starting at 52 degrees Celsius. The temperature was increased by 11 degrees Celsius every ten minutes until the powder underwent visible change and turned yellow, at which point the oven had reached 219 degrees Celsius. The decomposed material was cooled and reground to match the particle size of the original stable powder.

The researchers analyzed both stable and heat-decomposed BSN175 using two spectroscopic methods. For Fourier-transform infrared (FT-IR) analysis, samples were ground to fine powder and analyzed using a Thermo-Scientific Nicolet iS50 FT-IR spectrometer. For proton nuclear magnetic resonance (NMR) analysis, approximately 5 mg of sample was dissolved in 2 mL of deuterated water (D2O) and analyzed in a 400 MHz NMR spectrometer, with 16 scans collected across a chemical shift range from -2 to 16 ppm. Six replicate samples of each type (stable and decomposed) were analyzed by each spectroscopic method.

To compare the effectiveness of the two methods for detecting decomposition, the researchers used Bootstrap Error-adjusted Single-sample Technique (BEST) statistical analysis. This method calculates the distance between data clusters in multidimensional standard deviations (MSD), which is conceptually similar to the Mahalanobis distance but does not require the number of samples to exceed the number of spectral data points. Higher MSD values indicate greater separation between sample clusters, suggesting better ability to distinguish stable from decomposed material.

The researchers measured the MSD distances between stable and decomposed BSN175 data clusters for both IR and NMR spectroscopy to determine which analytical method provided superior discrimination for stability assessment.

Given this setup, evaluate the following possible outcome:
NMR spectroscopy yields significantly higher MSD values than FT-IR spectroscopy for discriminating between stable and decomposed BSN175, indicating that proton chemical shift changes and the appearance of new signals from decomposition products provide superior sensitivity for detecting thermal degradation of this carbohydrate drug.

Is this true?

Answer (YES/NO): NO